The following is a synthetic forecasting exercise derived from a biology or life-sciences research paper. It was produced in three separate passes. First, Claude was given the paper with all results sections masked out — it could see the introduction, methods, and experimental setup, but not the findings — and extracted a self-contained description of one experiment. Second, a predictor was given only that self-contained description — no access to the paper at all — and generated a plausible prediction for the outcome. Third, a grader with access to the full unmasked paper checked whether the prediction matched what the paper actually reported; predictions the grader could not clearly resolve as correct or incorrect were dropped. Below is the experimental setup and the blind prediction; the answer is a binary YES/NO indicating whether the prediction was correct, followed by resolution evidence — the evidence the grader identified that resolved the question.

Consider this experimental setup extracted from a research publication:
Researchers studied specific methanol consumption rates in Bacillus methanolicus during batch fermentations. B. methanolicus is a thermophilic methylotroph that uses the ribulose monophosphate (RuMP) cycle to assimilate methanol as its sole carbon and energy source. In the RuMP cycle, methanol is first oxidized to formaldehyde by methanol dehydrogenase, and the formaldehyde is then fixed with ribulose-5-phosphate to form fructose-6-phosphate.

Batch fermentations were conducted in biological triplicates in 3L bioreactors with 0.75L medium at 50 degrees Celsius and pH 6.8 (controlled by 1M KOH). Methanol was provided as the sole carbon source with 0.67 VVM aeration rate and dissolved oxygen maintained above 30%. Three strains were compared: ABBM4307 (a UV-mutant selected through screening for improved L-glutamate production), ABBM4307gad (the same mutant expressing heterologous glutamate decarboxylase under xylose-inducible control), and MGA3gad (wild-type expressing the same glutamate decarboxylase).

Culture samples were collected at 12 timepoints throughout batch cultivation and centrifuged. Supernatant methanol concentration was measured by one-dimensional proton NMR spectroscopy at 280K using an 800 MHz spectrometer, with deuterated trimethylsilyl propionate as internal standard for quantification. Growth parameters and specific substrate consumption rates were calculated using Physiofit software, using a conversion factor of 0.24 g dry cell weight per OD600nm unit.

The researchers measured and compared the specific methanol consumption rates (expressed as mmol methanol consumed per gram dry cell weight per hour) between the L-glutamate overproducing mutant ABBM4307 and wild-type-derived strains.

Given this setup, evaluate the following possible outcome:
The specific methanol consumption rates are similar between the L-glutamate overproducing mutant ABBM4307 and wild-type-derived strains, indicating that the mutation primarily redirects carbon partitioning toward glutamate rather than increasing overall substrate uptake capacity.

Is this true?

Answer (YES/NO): YES